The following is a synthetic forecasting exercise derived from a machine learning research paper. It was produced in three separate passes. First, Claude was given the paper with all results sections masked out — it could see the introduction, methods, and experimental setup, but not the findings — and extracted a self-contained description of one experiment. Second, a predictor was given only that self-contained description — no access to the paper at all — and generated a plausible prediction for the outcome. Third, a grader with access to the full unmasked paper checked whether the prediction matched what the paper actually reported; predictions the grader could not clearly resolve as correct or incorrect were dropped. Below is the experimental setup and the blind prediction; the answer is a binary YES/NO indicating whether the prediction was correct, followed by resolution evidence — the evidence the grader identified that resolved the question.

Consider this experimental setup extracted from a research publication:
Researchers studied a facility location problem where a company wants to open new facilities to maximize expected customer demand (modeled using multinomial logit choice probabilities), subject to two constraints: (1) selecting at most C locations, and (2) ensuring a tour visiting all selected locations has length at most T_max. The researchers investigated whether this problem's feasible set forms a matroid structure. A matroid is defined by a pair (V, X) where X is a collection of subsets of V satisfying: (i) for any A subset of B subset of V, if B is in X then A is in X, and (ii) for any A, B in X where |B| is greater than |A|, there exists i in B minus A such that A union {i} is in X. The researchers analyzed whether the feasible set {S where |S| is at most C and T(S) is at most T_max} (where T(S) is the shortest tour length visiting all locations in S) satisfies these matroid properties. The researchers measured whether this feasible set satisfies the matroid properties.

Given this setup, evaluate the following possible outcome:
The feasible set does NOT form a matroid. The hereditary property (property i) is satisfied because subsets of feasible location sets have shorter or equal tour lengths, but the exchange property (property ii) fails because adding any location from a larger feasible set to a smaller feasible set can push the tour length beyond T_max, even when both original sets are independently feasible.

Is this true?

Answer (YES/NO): YES